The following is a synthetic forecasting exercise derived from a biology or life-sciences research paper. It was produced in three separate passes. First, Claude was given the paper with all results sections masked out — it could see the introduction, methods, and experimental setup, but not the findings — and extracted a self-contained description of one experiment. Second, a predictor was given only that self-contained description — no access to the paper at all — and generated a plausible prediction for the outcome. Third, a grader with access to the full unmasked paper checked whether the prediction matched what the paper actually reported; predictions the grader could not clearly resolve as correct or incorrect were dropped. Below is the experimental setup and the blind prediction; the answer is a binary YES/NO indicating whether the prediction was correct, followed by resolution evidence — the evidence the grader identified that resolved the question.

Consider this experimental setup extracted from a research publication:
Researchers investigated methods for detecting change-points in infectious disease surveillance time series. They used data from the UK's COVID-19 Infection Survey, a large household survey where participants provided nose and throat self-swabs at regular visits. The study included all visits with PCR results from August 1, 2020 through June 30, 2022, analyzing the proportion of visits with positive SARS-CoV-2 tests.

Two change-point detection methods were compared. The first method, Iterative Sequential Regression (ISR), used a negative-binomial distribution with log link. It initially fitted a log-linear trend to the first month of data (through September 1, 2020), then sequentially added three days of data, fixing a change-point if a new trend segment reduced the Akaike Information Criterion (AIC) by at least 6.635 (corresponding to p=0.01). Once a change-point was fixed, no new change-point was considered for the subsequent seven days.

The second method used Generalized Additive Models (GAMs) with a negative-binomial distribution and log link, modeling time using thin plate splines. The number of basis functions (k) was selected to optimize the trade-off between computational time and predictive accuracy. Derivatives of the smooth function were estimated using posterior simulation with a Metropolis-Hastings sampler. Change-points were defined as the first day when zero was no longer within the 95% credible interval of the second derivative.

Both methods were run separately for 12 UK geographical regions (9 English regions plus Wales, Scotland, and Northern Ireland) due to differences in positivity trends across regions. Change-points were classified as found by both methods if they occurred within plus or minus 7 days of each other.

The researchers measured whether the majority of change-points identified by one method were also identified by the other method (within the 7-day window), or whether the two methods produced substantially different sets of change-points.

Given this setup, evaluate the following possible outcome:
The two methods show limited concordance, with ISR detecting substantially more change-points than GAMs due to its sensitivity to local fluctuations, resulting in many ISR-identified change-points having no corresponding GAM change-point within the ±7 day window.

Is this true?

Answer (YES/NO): NO